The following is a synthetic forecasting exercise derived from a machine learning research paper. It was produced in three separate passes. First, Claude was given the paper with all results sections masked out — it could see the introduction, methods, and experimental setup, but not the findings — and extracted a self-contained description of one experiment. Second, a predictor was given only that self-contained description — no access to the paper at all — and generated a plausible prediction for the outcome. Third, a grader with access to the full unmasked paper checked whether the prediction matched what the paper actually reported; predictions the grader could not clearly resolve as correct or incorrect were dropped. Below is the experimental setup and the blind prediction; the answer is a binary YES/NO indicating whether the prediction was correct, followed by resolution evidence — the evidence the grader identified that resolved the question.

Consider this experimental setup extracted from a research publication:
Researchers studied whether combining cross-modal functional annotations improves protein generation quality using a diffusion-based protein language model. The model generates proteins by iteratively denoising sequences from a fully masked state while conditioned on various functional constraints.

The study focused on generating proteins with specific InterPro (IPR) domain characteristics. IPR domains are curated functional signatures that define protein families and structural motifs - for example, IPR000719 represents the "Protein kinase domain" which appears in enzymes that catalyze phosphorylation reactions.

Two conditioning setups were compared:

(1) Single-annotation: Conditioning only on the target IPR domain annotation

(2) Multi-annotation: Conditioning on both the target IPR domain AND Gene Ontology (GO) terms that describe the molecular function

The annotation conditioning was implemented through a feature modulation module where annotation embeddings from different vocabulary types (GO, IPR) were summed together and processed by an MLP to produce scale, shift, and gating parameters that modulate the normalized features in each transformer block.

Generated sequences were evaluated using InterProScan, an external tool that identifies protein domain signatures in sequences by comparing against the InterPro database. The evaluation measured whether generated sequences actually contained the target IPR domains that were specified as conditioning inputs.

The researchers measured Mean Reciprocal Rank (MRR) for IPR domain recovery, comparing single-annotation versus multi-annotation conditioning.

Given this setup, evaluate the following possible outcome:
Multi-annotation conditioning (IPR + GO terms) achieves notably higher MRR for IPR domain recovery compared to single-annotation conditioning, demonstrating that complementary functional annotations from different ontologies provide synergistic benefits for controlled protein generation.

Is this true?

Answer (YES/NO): YES